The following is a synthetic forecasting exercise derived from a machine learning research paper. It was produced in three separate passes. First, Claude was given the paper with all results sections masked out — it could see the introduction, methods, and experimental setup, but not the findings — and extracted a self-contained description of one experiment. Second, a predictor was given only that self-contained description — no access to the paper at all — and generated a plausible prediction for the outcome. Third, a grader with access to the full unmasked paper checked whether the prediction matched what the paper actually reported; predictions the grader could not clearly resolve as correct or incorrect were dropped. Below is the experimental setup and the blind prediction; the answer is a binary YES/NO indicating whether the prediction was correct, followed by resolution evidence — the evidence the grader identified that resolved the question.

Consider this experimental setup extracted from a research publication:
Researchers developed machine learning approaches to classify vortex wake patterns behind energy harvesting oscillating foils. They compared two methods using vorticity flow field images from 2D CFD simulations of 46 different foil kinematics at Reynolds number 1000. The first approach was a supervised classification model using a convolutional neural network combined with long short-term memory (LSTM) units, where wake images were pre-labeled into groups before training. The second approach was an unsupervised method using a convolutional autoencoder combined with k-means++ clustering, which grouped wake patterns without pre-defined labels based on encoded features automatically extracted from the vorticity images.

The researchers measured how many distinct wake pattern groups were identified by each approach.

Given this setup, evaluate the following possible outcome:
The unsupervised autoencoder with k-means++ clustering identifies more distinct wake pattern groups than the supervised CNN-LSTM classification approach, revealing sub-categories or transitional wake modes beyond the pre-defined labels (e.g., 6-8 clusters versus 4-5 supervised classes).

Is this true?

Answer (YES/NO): NO